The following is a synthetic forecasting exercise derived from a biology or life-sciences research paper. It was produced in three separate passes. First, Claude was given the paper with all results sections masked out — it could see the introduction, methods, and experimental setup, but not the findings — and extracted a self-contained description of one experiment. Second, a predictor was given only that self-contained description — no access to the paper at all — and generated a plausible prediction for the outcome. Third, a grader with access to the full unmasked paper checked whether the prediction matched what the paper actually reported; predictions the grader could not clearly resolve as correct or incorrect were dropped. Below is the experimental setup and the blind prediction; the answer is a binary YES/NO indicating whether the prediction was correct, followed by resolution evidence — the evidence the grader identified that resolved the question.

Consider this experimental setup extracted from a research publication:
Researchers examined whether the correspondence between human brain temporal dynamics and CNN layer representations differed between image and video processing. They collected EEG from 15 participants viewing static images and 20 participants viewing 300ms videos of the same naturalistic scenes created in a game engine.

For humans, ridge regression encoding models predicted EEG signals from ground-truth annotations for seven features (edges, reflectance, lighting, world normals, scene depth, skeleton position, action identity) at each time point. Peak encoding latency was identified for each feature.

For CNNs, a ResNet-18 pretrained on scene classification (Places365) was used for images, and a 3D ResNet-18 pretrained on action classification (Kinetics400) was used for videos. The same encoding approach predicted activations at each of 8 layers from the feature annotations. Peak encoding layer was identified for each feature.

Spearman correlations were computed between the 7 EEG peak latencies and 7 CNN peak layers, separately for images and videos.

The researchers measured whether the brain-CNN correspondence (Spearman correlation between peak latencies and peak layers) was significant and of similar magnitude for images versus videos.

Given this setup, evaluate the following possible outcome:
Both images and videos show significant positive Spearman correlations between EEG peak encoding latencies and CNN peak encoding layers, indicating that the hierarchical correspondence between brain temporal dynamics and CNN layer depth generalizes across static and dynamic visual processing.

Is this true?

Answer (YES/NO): YES